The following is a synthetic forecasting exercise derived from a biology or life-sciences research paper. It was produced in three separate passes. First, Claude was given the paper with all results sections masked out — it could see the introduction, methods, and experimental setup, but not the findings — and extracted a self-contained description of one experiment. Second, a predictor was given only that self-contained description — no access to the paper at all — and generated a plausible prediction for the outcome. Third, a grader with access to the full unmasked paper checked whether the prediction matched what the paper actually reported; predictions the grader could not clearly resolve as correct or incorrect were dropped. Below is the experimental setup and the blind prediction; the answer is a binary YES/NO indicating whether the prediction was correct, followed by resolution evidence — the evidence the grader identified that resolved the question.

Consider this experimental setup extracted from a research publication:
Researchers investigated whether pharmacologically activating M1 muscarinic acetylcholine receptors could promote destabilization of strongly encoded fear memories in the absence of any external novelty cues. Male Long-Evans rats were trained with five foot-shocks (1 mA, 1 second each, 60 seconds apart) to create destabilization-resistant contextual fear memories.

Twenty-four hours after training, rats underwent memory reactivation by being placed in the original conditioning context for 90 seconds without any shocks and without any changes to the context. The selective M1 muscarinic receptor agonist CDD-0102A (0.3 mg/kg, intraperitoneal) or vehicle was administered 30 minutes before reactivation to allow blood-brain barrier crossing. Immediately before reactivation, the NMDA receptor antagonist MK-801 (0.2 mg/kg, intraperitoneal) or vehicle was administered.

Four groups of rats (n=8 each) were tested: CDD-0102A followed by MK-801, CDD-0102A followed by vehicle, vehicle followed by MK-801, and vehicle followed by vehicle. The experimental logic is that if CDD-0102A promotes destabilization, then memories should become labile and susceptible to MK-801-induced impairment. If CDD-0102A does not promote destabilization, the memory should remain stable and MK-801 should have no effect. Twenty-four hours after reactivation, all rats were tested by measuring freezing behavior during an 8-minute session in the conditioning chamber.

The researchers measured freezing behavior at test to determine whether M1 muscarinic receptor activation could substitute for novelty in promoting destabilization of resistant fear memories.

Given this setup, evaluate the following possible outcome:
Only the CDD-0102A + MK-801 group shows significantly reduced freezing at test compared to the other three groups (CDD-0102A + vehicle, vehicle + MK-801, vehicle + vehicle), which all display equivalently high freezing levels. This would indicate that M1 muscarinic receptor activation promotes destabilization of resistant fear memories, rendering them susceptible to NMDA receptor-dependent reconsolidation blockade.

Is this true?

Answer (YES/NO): YES